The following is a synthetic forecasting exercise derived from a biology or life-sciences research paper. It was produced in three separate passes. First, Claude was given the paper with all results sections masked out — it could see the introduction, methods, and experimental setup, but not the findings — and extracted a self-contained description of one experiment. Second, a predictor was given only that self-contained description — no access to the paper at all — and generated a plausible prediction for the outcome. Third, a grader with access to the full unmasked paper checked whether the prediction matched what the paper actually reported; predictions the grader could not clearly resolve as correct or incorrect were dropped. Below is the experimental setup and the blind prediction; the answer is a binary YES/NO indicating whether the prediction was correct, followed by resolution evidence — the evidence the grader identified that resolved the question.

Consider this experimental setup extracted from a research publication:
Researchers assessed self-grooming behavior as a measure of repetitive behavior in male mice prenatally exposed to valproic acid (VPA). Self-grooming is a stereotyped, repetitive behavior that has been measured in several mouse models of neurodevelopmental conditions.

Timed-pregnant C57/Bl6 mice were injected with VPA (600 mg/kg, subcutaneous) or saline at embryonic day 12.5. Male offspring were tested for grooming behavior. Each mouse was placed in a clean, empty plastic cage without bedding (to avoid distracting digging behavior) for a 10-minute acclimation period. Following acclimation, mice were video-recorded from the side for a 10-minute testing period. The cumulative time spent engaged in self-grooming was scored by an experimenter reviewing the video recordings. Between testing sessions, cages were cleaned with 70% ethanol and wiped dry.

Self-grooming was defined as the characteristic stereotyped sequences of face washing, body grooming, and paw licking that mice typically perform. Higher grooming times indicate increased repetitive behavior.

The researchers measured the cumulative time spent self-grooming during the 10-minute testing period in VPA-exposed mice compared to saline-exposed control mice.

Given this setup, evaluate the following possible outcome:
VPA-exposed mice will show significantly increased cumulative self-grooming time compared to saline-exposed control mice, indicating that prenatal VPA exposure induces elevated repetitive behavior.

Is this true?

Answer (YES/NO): YES